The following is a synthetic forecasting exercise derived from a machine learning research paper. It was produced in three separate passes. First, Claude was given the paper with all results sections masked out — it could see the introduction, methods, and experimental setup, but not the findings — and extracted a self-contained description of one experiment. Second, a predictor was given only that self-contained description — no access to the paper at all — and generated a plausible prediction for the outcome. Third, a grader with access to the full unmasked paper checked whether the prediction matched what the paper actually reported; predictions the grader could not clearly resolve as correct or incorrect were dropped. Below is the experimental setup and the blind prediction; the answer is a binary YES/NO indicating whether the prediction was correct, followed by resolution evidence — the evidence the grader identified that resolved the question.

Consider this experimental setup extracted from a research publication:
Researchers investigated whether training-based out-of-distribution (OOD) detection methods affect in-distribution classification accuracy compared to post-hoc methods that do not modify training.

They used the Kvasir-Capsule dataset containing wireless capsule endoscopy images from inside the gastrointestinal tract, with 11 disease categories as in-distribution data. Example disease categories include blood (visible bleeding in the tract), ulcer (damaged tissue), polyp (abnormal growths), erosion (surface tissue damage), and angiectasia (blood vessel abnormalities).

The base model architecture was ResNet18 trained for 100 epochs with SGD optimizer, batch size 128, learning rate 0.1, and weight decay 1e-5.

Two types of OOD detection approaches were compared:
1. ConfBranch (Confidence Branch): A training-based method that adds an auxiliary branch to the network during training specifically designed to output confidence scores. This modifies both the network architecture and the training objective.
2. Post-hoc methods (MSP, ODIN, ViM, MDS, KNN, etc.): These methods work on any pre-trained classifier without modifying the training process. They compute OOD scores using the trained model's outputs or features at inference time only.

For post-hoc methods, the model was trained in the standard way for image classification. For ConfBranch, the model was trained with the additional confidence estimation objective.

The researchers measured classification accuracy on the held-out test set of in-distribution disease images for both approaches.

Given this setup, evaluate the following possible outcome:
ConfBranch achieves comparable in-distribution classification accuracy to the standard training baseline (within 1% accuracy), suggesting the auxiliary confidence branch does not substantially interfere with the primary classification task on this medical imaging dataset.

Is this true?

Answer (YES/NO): YES